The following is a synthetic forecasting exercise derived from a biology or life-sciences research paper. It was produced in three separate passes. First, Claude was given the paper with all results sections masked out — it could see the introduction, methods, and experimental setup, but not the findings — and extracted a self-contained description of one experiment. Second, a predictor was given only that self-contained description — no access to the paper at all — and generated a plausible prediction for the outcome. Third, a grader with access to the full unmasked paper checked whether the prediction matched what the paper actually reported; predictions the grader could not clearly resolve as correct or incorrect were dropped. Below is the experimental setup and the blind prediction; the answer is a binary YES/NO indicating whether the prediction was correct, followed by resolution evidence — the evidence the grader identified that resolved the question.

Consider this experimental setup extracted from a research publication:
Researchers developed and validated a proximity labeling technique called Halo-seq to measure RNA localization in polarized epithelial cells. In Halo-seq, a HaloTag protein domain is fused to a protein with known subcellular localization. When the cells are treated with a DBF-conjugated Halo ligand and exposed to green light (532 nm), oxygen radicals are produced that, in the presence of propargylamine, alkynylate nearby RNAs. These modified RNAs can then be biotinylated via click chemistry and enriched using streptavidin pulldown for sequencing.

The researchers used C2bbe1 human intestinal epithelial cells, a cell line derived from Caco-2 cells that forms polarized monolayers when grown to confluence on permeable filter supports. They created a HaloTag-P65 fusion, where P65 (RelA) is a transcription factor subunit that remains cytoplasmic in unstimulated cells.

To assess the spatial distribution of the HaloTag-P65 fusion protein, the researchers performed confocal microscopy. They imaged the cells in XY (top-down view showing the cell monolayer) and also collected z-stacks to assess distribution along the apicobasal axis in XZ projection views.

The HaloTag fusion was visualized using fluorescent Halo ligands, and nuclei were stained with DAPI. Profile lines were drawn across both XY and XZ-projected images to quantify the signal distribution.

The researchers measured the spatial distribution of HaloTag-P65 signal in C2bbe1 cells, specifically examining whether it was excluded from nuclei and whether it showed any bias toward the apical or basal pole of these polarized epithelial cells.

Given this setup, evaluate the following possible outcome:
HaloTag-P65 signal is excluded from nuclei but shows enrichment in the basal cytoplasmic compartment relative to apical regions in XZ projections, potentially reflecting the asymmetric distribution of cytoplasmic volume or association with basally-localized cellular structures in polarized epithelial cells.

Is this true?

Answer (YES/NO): NO